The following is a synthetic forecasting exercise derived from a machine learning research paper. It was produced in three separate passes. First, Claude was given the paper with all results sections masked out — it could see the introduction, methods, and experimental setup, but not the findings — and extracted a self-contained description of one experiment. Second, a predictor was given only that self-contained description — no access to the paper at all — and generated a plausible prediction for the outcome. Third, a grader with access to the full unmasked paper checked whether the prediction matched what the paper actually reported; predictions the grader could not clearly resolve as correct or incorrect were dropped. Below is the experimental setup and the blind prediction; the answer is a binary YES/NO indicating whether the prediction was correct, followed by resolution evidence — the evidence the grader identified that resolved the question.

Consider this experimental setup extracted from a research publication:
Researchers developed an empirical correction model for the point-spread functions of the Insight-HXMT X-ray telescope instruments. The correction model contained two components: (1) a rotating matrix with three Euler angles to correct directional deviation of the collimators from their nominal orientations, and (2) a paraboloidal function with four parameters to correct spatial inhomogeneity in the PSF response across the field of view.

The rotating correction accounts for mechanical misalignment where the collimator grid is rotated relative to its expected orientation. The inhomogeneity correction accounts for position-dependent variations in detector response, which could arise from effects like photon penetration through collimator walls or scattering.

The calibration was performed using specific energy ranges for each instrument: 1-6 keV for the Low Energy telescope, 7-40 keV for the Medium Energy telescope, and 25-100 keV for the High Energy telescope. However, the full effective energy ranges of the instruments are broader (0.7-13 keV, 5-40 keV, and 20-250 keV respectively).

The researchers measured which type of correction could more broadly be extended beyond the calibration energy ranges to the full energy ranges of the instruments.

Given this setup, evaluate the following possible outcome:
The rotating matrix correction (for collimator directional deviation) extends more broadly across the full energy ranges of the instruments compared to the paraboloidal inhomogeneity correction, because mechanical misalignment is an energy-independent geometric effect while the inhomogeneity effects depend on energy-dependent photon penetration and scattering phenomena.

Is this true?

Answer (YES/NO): YES